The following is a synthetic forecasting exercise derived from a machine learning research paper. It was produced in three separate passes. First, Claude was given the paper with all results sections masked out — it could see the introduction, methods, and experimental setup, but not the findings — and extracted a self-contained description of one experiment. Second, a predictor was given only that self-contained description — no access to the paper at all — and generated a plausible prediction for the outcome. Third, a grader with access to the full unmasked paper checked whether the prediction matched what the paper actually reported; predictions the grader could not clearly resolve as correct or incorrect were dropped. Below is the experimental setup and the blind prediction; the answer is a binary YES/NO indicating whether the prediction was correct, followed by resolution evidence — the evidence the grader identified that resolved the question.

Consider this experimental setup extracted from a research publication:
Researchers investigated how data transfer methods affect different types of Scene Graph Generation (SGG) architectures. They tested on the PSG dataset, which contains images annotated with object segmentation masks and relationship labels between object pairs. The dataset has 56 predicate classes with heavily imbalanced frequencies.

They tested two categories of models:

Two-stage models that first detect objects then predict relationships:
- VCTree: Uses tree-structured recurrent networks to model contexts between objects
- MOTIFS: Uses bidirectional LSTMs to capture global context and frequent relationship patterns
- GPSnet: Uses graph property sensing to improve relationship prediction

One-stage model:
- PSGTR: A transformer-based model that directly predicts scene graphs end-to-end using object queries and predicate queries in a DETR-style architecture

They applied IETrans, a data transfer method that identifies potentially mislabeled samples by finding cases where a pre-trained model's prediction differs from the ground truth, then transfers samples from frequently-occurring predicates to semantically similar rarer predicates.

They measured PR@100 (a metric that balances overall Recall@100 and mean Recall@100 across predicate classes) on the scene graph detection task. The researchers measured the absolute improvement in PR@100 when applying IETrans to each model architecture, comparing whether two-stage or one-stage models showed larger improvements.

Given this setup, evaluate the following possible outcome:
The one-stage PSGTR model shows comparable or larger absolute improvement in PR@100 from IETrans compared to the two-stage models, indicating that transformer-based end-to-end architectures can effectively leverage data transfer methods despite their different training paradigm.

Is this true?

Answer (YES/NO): NO